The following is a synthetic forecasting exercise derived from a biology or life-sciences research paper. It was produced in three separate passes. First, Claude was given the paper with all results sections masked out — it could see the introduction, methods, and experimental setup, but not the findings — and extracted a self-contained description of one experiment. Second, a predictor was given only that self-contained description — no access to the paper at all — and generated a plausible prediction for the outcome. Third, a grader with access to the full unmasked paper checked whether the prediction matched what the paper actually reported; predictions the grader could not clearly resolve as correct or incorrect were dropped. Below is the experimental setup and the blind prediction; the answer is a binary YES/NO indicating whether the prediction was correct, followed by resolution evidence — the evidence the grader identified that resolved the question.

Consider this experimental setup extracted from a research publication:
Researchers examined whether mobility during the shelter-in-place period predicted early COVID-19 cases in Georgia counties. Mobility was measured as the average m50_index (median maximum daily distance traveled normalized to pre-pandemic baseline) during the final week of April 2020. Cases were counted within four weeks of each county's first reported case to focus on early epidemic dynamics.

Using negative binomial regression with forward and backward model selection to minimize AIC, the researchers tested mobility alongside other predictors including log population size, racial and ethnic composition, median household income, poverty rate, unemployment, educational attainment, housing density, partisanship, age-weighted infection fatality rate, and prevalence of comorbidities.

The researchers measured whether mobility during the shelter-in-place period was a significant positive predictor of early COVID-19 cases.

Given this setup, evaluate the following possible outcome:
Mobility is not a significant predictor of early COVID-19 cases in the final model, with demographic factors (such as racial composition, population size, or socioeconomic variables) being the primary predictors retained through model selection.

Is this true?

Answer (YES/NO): YES